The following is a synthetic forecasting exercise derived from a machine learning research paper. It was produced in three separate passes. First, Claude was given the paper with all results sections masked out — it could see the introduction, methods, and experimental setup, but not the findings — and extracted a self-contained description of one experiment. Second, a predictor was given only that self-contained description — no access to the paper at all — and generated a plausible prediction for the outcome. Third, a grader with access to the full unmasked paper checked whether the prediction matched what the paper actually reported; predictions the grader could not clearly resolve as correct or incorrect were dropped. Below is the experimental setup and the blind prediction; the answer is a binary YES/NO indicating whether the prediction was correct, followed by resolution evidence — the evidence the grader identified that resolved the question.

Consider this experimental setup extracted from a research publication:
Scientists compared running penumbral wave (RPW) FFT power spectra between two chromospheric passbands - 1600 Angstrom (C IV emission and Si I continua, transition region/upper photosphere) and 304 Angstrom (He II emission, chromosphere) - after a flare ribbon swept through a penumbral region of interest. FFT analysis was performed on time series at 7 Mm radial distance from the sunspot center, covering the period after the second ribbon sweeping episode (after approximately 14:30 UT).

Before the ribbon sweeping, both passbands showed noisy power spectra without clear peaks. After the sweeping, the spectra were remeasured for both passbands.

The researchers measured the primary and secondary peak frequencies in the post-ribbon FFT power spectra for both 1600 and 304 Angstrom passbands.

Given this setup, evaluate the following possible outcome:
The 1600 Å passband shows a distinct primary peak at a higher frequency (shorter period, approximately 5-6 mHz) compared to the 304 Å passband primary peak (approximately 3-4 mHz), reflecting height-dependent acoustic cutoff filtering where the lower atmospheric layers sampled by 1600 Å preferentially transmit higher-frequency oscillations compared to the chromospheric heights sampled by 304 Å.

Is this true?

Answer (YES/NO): NO